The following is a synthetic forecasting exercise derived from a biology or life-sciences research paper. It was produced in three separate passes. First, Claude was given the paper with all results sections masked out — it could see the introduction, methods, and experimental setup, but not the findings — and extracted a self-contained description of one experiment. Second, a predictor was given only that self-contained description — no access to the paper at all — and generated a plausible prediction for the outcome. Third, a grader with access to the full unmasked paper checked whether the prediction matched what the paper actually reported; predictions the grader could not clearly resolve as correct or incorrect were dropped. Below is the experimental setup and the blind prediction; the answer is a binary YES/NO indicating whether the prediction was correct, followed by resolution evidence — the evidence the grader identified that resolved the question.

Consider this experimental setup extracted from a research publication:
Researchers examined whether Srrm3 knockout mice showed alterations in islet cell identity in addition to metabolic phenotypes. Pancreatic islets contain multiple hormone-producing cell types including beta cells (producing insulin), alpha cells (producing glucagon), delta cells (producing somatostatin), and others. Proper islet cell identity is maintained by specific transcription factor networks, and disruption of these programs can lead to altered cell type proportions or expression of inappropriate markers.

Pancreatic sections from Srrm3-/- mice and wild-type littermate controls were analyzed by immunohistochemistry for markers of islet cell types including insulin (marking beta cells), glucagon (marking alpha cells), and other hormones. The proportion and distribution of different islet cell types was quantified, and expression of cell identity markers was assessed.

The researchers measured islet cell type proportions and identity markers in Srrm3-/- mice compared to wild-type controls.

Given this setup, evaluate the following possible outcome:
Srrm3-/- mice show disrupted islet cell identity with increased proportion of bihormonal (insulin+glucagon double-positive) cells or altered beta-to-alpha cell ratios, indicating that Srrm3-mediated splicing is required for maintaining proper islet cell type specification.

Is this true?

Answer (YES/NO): YES